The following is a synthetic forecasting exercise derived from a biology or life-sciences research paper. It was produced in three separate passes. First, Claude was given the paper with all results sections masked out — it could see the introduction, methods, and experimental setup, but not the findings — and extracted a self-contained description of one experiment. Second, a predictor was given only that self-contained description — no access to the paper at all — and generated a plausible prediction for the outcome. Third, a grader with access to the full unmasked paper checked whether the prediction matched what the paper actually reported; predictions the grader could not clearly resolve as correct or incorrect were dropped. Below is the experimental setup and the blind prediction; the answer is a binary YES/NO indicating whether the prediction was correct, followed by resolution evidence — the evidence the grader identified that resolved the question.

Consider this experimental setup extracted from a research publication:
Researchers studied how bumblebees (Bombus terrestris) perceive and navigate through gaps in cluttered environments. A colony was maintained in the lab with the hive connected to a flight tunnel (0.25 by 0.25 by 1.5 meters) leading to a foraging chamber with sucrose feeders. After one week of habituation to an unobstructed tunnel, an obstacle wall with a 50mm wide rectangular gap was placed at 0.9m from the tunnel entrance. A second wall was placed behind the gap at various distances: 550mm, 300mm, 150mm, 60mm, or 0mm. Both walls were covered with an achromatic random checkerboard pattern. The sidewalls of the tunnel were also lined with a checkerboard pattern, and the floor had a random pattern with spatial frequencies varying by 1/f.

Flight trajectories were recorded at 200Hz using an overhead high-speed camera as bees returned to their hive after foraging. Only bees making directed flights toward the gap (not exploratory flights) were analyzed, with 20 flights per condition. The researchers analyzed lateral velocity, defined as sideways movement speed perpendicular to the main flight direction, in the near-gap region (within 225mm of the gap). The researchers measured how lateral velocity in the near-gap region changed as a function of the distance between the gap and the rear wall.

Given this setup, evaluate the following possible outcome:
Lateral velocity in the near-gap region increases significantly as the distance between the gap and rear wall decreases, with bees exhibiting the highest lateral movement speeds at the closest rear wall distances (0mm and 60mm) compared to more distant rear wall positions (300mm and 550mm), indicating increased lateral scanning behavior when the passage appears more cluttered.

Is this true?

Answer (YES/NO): YES